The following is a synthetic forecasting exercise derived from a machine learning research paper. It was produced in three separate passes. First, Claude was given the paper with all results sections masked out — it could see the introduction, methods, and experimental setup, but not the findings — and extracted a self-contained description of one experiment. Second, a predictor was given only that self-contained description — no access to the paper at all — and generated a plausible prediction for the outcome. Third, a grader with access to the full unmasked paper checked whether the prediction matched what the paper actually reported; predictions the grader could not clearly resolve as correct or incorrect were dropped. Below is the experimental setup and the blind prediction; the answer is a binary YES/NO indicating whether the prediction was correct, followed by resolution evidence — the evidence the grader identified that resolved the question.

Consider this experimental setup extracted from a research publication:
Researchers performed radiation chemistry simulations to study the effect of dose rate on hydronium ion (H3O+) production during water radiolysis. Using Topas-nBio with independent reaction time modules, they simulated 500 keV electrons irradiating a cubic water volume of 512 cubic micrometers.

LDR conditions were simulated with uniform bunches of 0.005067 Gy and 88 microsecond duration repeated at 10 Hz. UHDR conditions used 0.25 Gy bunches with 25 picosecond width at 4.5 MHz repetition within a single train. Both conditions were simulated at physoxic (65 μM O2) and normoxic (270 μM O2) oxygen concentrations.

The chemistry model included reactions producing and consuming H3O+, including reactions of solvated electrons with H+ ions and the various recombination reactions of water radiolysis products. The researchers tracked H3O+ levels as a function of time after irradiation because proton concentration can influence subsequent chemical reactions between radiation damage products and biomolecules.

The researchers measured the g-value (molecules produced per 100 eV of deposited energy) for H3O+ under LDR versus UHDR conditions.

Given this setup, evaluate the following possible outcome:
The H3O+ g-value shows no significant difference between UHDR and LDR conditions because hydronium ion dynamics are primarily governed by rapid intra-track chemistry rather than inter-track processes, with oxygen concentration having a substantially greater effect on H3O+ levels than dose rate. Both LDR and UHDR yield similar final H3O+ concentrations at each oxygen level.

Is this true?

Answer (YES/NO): NO